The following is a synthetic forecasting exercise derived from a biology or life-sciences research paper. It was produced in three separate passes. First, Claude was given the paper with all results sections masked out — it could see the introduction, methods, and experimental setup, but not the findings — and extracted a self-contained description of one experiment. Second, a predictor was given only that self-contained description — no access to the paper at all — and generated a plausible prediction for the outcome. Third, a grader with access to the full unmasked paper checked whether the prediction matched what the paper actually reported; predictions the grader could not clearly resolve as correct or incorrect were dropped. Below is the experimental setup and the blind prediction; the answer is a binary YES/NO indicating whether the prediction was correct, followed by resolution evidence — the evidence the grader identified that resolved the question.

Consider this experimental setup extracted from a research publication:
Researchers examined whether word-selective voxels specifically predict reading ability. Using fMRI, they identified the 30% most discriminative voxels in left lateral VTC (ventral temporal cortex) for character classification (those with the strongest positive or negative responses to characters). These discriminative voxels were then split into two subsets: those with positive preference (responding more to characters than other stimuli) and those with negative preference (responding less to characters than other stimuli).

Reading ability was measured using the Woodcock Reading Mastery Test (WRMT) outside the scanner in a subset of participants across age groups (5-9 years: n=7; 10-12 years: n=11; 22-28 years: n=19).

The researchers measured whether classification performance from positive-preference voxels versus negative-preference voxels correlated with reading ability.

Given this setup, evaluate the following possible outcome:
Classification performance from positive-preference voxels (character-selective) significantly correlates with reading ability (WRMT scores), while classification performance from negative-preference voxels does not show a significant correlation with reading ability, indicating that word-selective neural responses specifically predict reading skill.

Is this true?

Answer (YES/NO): YES